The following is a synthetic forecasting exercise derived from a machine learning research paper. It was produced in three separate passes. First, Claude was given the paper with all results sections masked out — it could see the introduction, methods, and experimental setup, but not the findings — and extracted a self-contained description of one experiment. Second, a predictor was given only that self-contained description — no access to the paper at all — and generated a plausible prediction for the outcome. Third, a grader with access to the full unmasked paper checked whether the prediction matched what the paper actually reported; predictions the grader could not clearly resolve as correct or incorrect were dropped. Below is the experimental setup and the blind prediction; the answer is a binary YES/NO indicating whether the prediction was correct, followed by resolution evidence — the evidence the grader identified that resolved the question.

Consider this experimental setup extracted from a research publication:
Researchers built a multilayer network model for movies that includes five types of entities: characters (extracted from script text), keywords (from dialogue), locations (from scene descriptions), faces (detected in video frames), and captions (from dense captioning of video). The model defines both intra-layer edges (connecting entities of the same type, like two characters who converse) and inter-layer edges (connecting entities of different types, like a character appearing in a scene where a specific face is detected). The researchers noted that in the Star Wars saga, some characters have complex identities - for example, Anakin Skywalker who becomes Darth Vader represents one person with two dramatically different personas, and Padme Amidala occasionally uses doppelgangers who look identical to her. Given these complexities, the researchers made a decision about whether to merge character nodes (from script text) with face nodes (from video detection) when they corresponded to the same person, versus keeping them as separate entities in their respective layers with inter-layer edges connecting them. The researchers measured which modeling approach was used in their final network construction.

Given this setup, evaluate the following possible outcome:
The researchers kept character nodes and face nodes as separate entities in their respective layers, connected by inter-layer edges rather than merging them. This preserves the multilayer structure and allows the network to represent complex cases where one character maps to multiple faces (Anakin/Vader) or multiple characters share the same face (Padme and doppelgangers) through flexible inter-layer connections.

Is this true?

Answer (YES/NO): YES